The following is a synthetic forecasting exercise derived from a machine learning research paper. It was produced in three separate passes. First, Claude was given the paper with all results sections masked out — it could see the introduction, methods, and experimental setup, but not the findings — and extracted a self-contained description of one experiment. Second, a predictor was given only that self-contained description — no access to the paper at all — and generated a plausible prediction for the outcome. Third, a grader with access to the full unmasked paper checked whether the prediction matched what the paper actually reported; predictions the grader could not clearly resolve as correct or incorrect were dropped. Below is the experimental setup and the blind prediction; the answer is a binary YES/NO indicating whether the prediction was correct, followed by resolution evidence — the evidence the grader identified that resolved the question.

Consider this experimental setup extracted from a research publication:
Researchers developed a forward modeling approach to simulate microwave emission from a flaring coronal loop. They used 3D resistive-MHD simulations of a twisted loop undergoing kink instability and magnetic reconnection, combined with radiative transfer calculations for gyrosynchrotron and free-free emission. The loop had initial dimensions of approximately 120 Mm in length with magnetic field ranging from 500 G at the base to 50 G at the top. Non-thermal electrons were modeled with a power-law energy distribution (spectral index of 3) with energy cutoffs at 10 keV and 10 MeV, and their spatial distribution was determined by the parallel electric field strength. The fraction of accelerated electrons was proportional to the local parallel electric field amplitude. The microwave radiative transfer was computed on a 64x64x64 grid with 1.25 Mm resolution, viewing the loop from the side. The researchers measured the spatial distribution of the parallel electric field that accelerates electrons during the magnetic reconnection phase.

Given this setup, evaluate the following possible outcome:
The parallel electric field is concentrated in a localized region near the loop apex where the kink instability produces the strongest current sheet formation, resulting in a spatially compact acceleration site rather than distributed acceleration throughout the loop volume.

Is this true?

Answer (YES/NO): NO